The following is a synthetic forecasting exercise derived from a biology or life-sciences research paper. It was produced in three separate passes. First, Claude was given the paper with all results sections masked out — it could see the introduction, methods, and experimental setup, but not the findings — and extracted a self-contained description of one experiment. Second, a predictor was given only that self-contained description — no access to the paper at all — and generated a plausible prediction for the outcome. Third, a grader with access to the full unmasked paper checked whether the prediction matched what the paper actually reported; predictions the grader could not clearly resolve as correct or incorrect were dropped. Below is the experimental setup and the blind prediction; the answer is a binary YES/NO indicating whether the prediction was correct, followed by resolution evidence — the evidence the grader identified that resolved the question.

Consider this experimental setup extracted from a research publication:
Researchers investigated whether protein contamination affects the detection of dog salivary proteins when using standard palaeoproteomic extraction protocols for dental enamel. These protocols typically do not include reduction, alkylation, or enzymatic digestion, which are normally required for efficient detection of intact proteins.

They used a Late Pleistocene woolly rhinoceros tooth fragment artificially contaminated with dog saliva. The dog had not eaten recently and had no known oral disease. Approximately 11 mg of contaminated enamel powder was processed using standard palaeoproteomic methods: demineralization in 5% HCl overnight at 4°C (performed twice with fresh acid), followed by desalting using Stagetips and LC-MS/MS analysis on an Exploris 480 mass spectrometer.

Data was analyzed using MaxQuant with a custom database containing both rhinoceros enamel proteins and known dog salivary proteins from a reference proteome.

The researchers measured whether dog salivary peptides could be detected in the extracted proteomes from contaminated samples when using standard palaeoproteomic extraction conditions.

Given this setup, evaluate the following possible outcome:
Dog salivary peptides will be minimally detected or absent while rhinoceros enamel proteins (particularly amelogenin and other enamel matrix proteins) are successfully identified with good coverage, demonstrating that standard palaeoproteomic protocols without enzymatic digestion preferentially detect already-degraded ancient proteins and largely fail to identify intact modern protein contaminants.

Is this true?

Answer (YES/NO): YES